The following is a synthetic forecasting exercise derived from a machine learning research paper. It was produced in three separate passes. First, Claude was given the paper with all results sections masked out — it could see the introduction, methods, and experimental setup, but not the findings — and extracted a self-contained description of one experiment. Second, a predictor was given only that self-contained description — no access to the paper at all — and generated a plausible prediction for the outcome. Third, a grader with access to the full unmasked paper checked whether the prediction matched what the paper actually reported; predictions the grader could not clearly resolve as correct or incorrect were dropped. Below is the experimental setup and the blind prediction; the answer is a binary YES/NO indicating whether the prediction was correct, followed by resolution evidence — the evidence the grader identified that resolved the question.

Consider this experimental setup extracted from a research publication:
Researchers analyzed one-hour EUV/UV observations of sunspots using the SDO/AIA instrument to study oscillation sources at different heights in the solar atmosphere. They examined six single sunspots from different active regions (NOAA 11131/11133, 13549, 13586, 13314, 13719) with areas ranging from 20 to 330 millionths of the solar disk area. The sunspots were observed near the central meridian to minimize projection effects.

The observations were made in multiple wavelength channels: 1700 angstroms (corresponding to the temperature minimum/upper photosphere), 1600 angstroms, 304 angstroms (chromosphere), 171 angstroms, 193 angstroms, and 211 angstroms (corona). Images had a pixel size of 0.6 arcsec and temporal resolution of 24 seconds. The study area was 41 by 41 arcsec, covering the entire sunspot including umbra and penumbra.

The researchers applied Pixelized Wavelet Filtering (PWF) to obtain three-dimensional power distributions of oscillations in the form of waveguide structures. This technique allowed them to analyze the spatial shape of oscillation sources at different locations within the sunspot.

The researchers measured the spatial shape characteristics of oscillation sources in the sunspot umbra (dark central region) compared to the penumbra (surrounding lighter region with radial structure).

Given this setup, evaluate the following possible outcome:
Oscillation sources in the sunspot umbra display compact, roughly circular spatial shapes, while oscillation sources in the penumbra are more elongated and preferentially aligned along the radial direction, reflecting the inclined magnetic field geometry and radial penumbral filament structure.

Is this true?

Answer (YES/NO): YES